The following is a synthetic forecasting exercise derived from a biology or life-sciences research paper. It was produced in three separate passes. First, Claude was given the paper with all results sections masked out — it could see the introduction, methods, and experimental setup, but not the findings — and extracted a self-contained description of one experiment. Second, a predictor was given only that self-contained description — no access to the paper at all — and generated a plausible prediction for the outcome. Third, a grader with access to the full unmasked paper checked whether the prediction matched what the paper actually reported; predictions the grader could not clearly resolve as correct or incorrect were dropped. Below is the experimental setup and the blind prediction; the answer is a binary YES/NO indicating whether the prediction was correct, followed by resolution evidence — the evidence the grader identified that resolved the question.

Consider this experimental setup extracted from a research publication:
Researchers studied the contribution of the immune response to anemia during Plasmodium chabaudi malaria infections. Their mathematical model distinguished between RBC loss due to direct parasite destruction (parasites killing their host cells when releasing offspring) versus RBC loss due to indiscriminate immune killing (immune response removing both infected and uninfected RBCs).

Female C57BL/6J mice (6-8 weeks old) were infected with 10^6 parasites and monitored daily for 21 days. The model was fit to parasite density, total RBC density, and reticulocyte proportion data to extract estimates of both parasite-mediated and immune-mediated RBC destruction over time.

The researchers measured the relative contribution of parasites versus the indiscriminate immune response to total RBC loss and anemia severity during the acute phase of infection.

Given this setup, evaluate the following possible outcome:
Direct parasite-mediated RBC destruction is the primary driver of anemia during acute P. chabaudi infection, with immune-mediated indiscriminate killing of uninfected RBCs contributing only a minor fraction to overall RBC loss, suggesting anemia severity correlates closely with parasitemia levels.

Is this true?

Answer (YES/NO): NO